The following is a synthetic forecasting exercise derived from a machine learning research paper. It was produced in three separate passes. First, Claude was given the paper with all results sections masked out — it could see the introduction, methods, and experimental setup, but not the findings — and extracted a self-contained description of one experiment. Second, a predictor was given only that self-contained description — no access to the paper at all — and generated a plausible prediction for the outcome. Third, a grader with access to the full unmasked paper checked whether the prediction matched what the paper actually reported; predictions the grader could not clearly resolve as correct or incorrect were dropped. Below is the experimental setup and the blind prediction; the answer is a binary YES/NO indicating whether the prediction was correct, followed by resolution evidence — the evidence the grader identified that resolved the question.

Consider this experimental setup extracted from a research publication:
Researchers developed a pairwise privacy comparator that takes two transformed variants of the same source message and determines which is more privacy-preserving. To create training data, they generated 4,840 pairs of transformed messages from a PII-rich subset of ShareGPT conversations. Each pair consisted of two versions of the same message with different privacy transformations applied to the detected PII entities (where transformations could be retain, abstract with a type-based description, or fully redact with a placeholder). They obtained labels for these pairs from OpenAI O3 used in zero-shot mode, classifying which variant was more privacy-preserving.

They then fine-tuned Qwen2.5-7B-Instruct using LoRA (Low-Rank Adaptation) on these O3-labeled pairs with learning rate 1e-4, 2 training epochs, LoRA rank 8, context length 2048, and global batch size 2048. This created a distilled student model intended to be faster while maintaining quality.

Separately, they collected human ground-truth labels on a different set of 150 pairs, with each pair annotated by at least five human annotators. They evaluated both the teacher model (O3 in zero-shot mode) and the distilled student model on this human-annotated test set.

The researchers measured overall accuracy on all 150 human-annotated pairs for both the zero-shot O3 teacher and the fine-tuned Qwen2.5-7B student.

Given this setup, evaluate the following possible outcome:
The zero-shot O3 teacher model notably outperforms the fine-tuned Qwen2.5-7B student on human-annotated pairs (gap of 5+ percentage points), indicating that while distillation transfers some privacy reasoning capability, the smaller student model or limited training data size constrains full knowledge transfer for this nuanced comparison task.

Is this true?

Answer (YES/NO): NO